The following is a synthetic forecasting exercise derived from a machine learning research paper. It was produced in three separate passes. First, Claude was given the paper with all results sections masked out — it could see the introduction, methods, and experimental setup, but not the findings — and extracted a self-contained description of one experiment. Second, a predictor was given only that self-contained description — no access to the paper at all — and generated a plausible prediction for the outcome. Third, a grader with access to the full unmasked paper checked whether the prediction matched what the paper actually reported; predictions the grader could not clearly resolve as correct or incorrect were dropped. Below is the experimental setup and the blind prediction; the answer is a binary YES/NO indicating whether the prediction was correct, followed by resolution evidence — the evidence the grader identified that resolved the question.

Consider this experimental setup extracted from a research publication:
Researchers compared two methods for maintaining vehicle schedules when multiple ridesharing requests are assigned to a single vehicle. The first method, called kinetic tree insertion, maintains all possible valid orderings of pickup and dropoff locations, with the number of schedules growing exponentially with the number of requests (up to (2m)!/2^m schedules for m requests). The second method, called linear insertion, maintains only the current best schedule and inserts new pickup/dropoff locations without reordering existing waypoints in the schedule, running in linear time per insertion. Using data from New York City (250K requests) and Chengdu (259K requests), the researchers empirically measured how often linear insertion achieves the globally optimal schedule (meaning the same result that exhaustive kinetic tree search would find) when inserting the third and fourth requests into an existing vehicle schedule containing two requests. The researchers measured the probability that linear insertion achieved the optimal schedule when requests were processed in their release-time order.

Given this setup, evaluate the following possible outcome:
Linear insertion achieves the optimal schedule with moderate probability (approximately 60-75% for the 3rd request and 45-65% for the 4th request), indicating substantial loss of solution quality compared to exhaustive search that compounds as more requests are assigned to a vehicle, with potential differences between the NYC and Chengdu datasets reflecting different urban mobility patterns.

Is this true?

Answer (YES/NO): NO